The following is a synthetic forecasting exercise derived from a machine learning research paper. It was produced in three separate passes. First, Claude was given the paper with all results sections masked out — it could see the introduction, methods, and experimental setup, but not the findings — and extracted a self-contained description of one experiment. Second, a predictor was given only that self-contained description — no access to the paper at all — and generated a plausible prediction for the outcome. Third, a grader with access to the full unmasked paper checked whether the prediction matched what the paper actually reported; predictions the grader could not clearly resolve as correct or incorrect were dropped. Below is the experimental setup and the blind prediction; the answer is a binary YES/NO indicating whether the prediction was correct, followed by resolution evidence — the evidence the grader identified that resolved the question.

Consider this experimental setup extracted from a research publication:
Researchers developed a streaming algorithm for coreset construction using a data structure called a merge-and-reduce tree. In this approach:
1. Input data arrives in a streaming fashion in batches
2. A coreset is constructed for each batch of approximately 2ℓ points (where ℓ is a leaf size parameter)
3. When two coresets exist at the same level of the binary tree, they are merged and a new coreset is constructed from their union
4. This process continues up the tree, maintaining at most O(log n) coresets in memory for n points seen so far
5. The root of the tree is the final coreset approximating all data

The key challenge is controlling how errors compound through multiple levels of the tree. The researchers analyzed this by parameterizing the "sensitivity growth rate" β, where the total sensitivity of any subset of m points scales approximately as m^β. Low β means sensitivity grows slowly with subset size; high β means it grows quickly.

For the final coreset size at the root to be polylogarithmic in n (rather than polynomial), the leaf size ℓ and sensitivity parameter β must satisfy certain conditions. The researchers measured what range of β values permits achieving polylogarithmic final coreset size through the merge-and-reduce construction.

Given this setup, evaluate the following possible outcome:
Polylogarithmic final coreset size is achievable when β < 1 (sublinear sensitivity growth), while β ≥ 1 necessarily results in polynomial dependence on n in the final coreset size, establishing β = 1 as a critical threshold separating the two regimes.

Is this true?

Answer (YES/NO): NO